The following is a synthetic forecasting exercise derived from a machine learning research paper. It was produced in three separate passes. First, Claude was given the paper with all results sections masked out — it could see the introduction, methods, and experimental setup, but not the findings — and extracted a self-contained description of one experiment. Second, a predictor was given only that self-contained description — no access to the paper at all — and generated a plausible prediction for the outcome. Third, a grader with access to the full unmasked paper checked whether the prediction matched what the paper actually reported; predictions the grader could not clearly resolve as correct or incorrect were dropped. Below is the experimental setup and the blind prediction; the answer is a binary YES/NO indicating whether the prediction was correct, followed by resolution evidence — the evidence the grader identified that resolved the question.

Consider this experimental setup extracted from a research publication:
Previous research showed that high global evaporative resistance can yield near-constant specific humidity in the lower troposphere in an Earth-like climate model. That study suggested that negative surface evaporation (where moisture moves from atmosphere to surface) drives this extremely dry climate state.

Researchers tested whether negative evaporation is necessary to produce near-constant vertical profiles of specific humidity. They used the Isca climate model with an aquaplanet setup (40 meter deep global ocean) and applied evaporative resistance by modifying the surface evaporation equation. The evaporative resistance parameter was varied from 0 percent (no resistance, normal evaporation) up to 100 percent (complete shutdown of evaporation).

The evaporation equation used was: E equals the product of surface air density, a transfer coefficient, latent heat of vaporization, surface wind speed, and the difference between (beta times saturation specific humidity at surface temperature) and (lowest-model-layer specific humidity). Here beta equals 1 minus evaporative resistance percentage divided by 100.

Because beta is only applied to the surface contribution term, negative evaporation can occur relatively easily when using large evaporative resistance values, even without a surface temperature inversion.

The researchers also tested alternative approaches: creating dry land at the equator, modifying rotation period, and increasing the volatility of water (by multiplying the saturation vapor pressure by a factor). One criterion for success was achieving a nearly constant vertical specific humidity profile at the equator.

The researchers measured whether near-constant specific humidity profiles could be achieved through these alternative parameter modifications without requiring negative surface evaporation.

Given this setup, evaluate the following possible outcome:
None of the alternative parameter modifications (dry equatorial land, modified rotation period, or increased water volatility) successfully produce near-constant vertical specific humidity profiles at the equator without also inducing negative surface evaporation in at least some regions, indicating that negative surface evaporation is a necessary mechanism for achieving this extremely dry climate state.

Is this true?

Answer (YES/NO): NO